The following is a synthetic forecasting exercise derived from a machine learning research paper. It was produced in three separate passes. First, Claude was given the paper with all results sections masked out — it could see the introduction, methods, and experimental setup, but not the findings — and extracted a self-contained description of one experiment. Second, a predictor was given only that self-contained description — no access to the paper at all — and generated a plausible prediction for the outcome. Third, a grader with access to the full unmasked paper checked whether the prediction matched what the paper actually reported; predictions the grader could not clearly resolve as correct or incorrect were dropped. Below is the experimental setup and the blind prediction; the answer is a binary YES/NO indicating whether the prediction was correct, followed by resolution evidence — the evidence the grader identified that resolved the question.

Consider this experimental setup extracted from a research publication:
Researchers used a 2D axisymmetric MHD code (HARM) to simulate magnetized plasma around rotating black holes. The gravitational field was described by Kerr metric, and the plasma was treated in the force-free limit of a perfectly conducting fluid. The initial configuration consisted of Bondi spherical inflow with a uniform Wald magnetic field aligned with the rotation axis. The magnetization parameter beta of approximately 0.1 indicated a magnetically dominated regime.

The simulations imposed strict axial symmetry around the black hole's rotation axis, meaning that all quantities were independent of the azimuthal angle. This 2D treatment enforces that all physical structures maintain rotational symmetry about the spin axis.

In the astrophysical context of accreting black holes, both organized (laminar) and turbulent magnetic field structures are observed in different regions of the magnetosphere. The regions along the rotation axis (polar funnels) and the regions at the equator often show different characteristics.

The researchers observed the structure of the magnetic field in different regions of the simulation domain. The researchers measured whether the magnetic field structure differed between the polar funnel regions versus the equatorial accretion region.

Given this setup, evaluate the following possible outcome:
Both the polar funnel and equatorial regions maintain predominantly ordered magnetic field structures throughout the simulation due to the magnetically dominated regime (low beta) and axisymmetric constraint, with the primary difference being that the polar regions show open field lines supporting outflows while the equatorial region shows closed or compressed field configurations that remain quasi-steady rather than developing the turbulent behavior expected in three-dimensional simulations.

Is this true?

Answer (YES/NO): NO